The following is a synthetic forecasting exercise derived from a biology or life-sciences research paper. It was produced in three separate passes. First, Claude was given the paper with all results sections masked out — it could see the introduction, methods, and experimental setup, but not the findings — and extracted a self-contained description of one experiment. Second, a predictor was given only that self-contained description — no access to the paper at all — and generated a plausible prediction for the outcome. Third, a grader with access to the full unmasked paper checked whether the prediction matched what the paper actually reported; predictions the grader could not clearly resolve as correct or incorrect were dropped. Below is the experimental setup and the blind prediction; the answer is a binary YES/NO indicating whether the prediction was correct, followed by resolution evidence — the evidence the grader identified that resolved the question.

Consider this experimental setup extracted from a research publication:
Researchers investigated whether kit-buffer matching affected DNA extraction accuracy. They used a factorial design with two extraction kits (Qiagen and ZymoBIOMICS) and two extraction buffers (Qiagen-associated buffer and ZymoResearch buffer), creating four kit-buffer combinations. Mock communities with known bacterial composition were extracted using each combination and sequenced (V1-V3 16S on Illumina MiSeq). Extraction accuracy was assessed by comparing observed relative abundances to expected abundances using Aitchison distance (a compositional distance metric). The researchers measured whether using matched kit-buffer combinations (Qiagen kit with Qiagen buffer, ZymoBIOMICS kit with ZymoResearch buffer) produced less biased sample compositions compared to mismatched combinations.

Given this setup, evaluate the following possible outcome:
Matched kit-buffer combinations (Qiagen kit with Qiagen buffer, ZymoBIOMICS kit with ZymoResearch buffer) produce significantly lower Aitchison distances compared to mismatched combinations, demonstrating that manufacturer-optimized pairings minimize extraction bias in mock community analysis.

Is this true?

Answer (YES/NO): NO